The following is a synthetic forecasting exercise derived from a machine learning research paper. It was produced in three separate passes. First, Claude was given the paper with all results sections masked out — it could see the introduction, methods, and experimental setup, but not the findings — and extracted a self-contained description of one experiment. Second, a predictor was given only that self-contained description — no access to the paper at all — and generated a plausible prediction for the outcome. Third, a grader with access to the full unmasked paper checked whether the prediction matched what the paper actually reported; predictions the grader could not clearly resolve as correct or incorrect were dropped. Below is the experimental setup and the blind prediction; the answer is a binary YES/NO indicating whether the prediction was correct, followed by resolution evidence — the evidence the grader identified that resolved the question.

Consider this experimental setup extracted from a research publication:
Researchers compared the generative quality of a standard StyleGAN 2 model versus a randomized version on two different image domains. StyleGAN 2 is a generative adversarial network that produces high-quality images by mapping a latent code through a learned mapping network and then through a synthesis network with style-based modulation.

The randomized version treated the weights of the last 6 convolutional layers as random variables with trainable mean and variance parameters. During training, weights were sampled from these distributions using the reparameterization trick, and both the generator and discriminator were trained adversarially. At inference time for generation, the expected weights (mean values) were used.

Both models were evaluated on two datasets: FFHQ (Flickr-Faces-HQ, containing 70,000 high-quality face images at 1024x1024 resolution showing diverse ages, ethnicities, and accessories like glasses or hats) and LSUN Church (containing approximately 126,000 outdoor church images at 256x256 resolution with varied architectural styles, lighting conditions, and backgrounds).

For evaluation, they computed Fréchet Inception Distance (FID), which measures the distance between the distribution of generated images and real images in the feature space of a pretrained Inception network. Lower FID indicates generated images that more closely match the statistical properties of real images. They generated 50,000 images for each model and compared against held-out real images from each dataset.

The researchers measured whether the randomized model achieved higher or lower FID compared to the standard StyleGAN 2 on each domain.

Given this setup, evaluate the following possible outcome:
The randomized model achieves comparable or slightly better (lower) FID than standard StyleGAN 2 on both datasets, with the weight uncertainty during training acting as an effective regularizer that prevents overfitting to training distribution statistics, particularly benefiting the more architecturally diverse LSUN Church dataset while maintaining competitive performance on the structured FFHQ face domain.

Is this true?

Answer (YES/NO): NO